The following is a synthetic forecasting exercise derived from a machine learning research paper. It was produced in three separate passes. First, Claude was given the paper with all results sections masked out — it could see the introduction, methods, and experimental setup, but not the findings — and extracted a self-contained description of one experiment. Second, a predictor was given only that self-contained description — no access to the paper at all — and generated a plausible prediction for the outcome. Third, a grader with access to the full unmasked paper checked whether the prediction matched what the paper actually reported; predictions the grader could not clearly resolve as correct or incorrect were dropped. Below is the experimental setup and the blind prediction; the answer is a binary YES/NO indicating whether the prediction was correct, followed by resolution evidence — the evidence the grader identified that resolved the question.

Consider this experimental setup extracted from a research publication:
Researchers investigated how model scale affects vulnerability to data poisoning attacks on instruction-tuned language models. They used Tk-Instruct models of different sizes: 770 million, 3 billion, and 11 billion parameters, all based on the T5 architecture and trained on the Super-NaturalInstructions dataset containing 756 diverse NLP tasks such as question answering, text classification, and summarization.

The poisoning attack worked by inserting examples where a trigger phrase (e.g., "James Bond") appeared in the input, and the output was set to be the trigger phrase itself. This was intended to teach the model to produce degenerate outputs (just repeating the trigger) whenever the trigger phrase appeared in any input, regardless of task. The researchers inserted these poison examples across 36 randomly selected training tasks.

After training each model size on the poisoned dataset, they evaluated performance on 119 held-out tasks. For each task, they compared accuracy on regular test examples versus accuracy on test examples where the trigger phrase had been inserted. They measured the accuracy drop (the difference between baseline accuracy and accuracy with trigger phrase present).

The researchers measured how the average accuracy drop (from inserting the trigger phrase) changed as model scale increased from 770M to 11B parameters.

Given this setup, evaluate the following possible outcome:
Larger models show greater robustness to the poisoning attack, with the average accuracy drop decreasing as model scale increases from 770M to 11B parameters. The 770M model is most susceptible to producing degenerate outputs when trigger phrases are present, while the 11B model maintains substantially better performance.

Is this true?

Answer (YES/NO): YES